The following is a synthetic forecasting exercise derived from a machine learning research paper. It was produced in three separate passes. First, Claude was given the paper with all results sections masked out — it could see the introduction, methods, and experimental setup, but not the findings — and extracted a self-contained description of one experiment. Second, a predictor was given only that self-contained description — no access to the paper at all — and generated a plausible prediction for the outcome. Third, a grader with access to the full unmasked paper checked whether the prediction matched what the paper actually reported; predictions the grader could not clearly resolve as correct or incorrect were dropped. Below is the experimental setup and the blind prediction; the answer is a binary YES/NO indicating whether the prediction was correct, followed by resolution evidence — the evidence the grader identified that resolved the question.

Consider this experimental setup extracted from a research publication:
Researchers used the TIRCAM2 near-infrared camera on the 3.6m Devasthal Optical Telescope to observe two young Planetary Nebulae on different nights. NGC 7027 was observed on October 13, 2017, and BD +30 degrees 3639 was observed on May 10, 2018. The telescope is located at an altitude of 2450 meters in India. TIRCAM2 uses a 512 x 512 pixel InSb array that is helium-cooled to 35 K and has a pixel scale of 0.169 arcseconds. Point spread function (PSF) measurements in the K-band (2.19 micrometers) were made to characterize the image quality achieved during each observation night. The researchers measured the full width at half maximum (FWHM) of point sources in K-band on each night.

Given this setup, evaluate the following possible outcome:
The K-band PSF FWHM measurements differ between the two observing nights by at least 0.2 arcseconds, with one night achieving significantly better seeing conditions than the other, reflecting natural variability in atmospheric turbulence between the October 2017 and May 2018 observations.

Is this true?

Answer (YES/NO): NO